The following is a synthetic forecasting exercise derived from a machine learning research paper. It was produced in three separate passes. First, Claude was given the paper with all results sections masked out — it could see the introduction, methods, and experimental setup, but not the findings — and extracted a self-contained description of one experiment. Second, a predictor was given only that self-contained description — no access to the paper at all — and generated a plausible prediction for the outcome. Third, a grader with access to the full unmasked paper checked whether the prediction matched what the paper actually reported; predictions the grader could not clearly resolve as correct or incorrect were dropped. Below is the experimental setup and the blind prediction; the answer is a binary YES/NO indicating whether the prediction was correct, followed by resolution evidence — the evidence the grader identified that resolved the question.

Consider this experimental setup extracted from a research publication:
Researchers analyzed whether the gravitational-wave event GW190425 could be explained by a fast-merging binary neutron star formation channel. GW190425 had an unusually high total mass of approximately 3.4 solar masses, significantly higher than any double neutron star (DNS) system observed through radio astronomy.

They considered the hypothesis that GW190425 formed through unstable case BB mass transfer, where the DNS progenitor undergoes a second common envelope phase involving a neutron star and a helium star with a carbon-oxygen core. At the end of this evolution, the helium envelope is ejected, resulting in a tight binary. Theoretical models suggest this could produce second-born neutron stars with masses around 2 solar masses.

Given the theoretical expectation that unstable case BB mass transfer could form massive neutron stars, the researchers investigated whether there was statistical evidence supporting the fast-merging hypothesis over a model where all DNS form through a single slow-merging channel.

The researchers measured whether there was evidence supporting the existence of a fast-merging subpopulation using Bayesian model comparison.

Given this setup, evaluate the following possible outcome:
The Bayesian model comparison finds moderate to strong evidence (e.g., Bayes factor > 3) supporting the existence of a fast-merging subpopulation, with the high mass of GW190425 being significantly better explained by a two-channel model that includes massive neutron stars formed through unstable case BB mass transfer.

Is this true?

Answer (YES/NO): NO